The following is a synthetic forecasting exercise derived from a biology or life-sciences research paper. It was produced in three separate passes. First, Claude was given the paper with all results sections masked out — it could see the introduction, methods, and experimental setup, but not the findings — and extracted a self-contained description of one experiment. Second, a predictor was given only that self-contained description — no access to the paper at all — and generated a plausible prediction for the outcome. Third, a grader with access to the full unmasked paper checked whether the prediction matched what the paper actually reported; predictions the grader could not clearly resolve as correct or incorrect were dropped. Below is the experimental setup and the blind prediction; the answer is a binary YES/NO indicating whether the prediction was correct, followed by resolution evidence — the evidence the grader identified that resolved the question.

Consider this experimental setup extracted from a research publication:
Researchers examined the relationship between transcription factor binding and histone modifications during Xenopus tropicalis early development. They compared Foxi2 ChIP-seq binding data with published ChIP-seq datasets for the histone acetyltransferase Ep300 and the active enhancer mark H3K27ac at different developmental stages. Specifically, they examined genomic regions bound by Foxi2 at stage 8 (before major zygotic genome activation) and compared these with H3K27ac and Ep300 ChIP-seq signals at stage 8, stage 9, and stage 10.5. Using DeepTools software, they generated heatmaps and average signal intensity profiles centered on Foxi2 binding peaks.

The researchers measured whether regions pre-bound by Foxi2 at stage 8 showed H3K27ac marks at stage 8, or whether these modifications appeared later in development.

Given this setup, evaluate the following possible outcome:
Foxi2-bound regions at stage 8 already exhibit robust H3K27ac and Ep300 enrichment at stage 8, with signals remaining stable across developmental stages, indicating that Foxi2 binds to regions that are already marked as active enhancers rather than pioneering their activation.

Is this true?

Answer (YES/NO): NO